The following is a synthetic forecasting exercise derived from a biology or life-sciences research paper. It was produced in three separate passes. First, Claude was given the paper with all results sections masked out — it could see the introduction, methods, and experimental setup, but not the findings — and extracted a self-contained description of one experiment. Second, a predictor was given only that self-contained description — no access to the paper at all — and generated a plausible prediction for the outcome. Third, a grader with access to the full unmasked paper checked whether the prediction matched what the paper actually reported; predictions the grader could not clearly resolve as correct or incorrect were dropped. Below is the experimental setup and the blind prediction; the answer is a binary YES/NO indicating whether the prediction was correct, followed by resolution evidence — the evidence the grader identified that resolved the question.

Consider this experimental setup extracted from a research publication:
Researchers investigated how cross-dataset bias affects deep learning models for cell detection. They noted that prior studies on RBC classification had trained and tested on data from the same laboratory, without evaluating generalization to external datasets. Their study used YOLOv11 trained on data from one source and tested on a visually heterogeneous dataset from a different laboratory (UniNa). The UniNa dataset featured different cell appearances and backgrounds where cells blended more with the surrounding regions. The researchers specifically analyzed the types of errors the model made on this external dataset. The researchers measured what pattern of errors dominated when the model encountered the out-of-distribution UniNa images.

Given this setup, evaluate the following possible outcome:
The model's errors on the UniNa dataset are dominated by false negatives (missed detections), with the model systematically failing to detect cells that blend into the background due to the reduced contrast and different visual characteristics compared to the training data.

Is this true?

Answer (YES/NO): YES